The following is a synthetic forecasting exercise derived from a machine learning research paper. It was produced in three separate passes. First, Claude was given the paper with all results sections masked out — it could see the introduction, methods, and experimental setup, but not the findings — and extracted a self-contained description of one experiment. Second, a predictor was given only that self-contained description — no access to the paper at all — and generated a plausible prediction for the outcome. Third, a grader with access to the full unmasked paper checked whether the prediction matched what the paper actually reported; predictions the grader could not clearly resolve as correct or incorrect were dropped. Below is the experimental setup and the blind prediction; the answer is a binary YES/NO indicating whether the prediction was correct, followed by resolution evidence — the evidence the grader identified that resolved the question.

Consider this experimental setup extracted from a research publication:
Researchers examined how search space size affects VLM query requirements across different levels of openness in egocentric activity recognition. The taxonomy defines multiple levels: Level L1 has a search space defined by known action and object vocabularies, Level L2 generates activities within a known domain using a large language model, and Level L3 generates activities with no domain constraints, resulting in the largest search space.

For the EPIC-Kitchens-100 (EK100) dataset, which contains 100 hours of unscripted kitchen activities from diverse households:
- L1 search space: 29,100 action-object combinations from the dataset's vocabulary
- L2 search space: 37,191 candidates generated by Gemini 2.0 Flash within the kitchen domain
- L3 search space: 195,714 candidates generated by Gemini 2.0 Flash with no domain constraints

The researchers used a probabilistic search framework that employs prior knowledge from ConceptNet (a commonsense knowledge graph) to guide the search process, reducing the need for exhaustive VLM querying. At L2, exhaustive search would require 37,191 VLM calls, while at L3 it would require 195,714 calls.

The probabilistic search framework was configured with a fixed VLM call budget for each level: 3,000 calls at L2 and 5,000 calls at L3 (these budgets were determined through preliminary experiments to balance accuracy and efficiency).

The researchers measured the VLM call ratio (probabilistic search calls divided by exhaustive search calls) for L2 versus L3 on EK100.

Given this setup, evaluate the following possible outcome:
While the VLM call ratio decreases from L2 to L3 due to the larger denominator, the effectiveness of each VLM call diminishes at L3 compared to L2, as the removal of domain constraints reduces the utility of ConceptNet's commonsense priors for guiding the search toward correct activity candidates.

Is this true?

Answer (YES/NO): NO